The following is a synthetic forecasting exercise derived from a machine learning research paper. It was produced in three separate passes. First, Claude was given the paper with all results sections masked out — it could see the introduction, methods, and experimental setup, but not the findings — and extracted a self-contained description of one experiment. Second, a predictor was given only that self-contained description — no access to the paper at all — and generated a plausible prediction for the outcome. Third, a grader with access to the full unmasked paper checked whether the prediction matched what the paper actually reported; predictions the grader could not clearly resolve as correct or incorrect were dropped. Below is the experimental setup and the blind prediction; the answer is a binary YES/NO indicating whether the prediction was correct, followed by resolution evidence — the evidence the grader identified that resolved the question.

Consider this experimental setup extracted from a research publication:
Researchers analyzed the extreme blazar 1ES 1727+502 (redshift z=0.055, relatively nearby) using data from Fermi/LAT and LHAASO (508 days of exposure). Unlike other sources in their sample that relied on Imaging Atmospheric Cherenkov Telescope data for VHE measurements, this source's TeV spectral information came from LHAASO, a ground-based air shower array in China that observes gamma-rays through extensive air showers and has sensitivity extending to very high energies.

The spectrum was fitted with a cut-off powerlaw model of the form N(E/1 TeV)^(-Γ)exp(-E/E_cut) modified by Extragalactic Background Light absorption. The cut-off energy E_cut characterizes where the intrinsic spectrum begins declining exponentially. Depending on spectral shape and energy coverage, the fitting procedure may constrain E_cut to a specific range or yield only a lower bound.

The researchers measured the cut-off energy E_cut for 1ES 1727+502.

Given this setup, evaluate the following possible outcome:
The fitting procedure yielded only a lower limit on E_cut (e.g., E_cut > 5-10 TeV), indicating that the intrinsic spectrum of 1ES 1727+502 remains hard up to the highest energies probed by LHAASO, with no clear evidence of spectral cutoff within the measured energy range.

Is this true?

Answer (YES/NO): NO